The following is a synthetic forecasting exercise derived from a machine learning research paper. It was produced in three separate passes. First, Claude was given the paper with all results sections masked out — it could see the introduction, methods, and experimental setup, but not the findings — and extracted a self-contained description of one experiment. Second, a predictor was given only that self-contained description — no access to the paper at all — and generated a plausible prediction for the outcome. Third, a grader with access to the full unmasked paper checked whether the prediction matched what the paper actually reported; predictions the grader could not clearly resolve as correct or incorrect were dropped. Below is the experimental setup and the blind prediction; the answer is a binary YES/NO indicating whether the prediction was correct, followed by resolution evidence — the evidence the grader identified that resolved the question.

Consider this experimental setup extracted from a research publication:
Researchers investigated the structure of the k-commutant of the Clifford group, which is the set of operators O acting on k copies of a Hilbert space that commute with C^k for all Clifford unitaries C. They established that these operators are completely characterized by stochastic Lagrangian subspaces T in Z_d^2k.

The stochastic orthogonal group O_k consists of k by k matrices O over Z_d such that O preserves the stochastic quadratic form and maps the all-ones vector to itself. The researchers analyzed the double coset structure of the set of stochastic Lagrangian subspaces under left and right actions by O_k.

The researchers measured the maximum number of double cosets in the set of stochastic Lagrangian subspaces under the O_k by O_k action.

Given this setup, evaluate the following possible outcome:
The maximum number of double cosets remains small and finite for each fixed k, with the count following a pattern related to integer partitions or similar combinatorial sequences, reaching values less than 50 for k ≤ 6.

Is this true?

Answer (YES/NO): NO